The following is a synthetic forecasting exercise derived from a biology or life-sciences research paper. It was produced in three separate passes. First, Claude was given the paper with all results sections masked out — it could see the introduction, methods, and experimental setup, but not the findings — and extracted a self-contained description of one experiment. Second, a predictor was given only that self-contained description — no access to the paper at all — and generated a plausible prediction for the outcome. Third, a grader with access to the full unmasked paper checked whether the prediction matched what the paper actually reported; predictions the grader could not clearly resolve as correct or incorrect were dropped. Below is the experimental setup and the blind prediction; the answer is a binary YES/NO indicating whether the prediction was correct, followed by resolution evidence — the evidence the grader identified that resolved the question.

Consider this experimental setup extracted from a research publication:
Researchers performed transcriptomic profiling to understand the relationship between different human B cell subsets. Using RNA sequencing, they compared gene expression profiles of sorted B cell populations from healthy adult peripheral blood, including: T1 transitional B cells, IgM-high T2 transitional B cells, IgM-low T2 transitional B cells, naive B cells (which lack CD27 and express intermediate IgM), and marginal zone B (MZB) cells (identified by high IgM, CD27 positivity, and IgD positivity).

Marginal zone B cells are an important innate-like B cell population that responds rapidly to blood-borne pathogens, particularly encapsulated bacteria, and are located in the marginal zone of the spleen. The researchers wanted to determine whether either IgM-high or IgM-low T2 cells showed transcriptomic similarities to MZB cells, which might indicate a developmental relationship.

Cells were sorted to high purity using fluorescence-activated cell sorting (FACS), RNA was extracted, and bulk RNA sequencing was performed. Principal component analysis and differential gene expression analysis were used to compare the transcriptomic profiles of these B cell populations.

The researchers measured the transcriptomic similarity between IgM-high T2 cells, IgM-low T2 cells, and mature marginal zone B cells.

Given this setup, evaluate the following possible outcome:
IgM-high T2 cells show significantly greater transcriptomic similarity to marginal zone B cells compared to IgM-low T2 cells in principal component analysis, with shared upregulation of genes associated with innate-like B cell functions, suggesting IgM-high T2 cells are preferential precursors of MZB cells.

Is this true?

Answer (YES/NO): YES